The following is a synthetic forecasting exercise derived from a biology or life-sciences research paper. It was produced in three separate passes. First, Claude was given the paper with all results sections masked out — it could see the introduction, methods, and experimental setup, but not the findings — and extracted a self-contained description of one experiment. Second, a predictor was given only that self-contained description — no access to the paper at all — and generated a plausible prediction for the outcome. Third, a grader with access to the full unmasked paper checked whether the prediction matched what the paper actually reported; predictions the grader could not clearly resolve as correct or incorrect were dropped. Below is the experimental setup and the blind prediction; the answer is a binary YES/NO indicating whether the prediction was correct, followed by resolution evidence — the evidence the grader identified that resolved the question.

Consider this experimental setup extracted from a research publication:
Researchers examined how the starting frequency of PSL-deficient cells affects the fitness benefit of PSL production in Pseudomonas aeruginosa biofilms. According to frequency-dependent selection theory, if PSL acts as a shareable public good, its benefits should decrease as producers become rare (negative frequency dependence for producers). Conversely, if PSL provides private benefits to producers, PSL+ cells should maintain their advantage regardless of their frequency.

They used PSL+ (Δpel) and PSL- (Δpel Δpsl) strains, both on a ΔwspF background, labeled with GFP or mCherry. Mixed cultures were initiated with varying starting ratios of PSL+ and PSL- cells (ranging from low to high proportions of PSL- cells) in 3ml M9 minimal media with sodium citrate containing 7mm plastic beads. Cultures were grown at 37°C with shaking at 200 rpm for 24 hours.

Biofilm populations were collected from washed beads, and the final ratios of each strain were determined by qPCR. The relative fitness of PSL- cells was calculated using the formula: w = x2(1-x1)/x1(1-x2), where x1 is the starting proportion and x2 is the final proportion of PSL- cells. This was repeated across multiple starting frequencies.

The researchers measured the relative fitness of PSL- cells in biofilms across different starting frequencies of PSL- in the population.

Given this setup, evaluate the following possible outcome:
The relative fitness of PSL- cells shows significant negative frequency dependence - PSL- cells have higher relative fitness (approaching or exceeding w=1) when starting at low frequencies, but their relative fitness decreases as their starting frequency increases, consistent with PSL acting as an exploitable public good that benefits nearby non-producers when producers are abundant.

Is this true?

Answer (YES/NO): NO